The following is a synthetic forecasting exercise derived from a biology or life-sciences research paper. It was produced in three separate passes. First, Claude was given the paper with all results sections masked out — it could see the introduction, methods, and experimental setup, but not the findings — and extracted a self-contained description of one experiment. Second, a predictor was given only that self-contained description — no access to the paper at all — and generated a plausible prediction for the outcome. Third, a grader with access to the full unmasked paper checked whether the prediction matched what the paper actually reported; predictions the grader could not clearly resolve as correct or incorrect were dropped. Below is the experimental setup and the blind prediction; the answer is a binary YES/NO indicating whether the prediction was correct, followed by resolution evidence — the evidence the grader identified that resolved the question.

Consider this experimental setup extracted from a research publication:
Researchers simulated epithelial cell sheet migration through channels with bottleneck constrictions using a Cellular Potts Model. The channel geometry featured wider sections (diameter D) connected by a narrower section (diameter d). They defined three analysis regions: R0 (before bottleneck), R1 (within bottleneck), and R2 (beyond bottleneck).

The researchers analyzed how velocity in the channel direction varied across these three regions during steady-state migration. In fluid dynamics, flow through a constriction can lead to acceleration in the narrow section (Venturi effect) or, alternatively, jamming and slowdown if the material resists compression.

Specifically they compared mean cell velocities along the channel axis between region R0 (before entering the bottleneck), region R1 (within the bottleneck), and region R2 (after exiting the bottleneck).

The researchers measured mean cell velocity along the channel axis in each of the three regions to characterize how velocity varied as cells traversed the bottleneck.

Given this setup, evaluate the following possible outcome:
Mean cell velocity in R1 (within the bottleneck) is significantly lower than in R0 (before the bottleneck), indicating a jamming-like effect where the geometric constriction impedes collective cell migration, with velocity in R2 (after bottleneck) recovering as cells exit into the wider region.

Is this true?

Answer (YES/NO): NO